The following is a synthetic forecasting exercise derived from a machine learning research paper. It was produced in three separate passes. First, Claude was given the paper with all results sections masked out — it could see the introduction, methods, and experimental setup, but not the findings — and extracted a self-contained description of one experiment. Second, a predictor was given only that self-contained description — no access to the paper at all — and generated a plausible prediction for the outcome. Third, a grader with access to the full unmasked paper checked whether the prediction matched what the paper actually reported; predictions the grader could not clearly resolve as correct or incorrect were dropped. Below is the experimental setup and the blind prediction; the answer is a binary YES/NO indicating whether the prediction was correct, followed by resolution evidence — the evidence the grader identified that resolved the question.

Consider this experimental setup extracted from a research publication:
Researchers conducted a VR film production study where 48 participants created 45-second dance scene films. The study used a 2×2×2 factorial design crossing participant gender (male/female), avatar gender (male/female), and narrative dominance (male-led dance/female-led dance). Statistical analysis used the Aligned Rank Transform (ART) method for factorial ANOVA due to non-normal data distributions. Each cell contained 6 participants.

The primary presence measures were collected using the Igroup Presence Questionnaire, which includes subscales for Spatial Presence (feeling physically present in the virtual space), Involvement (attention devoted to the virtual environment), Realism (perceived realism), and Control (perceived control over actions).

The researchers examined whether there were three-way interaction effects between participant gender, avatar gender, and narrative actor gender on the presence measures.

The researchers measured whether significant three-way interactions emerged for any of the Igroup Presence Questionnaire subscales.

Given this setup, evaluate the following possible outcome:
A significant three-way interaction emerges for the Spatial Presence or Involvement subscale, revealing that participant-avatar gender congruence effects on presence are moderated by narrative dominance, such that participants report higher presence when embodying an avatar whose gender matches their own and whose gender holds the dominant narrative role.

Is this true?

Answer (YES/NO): NO